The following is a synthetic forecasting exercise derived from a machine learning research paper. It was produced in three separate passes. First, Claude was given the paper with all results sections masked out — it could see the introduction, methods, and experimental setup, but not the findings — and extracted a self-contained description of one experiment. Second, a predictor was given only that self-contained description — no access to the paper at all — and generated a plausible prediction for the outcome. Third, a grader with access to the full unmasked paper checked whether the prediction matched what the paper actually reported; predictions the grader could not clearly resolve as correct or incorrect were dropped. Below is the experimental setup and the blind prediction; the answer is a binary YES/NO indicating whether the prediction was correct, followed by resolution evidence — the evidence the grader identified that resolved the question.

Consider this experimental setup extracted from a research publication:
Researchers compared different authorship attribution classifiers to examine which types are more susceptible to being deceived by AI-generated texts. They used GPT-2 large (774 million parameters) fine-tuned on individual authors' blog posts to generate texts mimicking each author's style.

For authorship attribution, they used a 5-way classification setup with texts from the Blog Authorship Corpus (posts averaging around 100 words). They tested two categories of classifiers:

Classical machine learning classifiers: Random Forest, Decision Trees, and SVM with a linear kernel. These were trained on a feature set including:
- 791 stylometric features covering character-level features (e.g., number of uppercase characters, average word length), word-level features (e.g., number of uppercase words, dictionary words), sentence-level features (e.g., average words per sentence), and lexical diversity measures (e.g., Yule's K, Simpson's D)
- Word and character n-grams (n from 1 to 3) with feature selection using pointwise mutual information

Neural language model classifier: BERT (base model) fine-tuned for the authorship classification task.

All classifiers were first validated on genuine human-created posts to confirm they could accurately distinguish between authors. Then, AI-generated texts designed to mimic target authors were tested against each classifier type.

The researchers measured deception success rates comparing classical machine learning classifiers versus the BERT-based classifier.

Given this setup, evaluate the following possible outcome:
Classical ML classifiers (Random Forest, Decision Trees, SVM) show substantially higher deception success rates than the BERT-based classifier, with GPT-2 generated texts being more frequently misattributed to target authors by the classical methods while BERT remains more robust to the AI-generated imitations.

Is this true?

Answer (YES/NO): NO